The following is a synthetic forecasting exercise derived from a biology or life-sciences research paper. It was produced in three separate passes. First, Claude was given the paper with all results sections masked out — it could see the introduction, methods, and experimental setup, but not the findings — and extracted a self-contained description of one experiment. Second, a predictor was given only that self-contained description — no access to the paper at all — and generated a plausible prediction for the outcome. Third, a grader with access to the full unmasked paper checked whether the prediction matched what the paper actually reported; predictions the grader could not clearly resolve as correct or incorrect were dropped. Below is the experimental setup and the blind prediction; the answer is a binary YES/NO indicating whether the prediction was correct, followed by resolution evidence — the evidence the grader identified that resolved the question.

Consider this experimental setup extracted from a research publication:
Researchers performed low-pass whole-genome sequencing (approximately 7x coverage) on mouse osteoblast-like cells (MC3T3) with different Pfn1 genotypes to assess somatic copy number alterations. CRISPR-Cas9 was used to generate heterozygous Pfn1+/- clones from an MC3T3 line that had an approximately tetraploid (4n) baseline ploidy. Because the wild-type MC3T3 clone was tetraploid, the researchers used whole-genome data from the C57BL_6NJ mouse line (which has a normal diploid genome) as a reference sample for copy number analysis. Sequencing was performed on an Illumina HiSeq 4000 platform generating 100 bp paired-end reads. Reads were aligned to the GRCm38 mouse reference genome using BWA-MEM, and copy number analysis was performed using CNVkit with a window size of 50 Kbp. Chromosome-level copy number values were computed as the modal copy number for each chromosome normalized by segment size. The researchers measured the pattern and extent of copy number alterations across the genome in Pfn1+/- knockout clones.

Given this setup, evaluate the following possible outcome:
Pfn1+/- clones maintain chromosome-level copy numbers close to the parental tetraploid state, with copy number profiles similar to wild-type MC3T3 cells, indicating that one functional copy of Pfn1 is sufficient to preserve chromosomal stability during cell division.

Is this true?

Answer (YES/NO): NO